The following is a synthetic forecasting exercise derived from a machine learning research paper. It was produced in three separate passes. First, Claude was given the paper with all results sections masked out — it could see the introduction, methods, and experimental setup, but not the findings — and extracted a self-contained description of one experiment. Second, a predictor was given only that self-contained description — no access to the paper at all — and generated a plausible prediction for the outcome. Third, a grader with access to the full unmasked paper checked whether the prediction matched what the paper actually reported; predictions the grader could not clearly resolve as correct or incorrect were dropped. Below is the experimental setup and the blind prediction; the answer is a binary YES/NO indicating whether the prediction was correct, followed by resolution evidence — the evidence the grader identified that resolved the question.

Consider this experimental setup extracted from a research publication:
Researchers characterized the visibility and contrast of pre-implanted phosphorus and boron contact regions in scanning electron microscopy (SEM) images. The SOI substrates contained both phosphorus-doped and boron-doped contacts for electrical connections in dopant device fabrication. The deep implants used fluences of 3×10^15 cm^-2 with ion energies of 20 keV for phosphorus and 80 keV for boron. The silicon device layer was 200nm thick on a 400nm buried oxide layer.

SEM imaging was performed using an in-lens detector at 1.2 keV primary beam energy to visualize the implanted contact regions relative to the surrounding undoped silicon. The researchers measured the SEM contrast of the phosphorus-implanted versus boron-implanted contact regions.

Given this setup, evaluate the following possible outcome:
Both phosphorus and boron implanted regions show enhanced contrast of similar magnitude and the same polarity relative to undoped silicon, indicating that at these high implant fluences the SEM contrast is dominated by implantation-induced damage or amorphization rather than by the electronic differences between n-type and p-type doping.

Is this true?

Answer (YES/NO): NO